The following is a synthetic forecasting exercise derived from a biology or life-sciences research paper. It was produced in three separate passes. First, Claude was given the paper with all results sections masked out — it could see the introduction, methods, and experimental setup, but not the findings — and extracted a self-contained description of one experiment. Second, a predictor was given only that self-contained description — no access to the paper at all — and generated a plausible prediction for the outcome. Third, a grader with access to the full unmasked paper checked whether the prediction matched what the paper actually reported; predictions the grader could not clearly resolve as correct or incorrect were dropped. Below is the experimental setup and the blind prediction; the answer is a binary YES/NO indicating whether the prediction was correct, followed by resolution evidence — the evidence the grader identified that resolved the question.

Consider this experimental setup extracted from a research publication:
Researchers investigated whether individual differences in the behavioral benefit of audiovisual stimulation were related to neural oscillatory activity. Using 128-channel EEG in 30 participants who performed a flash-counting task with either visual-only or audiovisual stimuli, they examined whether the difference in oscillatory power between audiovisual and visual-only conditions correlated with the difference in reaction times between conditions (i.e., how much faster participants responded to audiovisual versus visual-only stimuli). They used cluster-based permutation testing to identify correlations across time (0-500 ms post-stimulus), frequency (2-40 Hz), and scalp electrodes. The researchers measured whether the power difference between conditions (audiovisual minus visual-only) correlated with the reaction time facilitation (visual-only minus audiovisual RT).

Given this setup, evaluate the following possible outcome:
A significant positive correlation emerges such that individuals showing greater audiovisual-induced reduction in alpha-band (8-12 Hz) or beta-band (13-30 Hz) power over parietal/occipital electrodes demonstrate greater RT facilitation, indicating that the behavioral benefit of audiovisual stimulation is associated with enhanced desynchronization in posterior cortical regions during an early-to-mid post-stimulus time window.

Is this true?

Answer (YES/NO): YES